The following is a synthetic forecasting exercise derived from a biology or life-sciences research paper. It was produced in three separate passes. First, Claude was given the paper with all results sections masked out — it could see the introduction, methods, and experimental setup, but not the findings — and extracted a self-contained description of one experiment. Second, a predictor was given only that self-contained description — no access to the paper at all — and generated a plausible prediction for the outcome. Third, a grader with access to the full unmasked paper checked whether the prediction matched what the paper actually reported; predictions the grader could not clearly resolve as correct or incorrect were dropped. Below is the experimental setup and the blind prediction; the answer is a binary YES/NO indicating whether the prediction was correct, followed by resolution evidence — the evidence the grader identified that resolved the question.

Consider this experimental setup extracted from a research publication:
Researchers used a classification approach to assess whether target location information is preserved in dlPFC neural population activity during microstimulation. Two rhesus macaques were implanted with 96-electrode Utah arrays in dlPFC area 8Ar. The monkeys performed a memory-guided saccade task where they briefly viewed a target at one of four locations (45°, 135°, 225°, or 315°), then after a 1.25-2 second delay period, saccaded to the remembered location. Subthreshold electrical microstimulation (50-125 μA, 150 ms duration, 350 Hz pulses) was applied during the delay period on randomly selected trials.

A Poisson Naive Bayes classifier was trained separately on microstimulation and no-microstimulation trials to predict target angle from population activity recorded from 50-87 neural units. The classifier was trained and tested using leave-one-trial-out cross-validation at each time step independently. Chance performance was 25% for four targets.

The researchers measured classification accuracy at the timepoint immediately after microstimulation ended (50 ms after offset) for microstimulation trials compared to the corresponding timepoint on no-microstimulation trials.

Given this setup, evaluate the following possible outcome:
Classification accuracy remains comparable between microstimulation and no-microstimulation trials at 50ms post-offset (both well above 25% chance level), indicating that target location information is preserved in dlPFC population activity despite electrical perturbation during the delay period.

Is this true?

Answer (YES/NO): YES